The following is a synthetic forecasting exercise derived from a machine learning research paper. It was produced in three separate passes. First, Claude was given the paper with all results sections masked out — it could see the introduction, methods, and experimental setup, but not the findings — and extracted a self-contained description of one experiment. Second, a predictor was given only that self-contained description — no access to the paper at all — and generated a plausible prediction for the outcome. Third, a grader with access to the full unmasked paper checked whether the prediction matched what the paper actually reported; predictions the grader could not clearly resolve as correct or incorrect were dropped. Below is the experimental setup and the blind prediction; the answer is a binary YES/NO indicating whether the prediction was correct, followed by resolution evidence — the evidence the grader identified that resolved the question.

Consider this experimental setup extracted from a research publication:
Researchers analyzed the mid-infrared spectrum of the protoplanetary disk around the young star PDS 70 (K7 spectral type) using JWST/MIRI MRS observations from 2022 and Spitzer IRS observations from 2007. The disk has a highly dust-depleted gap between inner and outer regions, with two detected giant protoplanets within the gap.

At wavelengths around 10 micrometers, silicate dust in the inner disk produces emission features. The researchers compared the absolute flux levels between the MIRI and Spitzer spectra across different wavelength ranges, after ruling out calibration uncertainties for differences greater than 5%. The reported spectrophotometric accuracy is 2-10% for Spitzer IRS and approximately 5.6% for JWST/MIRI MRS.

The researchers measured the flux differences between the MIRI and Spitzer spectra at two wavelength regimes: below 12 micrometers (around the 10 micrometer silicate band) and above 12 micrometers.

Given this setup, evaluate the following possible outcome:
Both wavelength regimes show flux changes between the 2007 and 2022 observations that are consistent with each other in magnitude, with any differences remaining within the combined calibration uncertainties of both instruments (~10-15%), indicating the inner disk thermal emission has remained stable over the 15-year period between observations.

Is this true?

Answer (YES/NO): NO